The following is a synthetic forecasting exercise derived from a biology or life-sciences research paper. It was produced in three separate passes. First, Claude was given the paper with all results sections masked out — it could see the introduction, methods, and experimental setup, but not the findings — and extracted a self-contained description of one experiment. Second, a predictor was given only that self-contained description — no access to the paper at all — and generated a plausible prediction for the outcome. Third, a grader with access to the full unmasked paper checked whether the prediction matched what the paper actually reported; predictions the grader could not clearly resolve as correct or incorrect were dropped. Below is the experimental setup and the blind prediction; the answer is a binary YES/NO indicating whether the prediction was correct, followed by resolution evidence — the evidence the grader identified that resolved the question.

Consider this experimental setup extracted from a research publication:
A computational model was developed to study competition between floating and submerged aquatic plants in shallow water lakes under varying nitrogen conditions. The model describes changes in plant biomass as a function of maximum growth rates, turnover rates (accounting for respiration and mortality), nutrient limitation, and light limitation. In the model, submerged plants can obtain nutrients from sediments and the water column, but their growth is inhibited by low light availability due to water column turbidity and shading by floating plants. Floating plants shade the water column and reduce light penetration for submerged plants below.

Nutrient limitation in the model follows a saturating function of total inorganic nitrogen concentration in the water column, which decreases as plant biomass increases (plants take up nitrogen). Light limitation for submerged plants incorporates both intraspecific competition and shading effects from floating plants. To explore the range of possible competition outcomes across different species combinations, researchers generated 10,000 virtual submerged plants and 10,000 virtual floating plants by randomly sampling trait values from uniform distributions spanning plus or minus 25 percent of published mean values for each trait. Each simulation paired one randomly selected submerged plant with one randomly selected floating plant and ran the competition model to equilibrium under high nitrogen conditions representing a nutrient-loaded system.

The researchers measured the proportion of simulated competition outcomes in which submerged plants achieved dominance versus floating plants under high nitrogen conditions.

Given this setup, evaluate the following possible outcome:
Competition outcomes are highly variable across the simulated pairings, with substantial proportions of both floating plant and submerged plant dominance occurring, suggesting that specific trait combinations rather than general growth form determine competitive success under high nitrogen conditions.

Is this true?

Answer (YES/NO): NO